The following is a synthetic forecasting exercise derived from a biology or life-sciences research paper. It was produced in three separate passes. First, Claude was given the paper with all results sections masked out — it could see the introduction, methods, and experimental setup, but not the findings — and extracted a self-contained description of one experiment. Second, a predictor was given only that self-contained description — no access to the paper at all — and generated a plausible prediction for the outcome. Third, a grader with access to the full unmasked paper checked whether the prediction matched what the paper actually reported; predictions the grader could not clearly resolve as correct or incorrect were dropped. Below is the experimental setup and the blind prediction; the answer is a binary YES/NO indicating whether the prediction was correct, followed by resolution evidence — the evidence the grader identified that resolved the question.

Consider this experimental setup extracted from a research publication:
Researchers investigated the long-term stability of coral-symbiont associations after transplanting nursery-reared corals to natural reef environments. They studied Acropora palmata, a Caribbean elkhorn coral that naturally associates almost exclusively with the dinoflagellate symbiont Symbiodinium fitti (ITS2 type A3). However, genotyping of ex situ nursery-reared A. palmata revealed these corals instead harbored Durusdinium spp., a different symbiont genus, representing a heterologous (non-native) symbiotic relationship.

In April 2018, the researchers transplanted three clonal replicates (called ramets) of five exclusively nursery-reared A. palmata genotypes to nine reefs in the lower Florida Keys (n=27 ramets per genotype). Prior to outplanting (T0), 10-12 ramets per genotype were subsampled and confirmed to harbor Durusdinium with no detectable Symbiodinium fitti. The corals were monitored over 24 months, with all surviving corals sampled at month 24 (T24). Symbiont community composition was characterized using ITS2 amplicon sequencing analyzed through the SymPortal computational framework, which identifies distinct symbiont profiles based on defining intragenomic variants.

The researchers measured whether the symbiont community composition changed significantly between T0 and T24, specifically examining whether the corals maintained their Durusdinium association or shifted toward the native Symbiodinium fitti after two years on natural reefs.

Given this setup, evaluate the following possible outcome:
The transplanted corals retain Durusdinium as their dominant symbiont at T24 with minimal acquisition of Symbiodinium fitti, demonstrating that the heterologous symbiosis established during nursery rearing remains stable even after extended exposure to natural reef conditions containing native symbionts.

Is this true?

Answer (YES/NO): YES